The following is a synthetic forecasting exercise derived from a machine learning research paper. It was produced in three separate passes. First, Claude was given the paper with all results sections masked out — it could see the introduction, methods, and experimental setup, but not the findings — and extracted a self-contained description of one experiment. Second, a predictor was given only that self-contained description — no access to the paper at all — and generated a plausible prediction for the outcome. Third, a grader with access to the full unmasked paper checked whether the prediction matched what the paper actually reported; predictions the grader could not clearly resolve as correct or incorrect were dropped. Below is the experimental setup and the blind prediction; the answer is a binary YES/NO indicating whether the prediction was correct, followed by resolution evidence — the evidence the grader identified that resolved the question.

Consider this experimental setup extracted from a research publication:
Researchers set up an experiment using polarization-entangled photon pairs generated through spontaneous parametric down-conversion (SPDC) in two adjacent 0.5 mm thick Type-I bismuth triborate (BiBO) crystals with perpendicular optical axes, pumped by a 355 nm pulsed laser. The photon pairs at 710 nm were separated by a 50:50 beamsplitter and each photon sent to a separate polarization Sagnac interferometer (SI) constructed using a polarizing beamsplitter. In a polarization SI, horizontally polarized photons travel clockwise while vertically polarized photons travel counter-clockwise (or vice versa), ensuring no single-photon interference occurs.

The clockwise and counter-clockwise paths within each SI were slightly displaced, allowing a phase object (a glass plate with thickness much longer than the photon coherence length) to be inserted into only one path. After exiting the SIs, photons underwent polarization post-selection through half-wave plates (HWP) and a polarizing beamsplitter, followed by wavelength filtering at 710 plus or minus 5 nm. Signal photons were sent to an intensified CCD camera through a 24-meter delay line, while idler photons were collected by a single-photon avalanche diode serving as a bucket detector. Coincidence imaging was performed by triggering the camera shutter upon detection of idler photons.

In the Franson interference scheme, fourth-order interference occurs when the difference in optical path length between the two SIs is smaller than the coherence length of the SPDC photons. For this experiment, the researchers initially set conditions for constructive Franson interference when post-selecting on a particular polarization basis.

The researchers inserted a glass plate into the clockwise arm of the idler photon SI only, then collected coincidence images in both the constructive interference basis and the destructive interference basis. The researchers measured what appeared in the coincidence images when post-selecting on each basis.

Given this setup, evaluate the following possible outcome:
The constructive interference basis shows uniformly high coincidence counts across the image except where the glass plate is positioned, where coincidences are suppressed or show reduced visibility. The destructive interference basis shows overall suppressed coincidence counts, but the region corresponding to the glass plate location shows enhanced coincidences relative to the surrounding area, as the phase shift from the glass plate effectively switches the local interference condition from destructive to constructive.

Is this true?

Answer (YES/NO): NO